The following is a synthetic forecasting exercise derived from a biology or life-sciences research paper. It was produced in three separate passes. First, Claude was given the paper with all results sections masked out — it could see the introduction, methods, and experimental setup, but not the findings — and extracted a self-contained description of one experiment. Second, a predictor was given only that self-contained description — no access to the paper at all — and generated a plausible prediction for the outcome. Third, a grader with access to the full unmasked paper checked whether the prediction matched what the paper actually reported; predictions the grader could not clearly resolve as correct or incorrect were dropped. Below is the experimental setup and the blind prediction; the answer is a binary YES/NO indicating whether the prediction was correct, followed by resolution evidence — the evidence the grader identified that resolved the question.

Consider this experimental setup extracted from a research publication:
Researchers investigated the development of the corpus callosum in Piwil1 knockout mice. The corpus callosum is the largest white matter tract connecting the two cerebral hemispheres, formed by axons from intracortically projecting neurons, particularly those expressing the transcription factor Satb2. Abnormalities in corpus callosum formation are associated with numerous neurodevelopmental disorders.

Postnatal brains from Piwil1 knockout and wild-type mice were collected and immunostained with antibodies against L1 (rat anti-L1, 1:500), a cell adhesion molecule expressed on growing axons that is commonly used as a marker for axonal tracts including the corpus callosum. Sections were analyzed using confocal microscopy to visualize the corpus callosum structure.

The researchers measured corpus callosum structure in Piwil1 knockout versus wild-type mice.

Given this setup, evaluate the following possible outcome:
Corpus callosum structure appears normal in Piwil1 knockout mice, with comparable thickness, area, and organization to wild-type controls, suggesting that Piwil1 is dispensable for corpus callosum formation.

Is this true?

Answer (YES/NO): NO